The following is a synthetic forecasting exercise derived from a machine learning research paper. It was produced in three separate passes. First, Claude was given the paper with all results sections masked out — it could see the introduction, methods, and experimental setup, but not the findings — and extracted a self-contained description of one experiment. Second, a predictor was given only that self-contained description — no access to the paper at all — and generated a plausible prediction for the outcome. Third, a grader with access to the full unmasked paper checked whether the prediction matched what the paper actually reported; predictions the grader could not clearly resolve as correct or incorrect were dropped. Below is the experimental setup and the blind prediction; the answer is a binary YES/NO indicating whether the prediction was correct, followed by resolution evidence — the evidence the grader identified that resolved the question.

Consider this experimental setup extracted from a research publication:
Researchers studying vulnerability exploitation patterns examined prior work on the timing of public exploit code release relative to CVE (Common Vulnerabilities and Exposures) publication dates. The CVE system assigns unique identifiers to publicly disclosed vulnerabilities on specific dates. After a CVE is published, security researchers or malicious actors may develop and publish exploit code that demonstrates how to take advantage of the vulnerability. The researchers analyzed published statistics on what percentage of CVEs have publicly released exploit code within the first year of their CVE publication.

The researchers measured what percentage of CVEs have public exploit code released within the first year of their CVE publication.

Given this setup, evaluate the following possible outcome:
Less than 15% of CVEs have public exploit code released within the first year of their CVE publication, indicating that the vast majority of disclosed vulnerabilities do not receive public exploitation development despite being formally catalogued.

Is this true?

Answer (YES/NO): YES